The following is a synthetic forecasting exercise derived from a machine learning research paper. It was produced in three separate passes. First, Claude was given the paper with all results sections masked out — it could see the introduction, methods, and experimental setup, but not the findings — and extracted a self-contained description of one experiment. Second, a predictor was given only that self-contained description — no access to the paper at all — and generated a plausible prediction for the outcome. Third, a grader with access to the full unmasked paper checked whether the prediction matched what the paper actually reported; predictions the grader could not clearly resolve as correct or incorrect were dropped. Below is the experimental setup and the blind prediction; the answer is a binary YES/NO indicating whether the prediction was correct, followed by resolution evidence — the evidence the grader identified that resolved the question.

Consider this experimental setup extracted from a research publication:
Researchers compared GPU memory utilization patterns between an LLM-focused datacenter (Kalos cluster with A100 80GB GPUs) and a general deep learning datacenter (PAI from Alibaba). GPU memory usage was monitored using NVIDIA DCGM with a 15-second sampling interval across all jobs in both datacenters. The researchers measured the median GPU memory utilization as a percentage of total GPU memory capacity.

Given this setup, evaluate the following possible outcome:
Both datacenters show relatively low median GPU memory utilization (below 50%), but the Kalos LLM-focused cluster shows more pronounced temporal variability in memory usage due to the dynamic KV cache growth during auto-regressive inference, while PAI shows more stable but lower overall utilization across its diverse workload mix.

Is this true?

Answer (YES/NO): NO